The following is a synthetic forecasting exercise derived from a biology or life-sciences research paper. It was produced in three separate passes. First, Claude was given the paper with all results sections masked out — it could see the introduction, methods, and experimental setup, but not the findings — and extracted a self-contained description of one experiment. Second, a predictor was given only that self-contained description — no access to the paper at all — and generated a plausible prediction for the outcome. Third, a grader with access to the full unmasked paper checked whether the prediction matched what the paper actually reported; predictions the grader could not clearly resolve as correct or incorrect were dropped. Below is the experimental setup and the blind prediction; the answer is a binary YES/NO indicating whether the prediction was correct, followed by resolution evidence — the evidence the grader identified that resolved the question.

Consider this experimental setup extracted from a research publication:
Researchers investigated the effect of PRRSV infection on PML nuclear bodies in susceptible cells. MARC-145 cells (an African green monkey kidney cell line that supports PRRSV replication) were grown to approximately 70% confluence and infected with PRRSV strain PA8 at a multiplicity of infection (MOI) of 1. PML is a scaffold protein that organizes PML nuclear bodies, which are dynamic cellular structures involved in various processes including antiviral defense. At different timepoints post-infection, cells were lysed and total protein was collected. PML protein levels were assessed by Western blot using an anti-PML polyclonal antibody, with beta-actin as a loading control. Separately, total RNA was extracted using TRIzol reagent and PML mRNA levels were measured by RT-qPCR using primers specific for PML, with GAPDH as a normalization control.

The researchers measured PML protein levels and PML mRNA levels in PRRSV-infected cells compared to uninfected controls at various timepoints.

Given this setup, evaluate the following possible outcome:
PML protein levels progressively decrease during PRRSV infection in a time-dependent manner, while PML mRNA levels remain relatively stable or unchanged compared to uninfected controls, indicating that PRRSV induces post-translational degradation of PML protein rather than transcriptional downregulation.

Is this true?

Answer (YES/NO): YES